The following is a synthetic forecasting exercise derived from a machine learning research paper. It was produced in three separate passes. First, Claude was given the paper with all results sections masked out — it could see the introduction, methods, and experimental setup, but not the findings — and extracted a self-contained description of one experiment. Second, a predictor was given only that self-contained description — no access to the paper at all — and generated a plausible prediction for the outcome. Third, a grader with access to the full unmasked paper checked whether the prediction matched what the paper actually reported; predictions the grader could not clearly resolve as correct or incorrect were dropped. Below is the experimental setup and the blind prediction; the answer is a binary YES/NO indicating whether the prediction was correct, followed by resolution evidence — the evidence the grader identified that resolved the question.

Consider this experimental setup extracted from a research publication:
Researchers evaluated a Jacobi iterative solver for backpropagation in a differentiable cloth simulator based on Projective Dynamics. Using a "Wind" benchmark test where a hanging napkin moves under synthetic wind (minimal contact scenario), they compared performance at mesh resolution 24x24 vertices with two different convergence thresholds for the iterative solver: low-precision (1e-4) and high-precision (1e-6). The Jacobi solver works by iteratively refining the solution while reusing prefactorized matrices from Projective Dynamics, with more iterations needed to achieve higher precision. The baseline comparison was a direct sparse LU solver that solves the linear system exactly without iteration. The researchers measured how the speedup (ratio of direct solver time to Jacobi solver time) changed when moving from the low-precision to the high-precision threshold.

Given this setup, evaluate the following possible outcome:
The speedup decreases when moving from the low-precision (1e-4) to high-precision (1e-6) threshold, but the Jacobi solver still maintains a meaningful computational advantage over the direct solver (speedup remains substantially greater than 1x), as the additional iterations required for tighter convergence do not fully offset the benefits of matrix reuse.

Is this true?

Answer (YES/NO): NO